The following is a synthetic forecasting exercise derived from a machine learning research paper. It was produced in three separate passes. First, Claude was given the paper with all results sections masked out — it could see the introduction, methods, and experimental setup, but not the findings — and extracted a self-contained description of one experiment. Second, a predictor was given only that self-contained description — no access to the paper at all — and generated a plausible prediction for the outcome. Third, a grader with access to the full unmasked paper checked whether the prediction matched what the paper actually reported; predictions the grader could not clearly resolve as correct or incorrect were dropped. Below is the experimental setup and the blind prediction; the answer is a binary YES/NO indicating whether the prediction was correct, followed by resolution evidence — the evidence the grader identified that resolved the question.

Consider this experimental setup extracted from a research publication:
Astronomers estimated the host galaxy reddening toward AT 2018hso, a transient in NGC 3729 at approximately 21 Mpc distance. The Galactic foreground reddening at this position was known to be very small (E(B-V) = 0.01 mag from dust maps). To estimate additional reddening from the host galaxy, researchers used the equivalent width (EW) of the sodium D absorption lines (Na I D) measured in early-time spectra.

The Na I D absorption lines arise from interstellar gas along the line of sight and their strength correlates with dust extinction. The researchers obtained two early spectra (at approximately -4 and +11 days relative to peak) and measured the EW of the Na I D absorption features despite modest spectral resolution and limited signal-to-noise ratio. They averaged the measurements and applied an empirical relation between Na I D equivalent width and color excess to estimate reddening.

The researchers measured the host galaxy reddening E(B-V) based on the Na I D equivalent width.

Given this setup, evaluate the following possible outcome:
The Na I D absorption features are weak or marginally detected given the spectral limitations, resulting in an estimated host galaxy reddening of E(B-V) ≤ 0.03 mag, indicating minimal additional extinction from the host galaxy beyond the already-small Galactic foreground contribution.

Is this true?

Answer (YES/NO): NO